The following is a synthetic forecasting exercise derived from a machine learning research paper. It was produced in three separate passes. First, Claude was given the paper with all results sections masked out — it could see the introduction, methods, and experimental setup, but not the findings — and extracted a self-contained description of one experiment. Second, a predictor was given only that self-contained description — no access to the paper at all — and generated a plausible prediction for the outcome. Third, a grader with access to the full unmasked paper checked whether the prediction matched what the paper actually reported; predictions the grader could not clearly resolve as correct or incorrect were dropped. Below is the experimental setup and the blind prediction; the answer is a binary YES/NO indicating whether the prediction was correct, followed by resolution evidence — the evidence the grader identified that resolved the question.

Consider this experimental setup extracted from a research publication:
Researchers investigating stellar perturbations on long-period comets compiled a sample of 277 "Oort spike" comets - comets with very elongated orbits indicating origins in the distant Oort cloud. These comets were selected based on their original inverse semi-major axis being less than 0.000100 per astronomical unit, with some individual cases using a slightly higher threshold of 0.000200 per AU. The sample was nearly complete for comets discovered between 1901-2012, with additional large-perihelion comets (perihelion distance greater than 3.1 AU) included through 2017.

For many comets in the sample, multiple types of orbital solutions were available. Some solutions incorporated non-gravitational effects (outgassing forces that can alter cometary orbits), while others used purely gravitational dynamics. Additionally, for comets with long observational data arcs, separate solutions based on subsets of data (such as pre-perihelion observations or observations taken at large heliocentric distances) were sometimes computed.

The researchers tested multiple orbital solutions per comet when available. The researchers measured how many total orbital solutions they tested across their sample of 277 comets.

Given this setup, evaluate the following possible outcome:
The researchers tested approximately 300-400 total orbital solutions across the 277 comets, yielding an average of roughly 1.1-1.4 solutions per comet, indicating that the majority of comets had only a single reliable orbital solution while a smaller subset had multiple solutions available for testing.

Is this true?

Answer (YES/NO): NO